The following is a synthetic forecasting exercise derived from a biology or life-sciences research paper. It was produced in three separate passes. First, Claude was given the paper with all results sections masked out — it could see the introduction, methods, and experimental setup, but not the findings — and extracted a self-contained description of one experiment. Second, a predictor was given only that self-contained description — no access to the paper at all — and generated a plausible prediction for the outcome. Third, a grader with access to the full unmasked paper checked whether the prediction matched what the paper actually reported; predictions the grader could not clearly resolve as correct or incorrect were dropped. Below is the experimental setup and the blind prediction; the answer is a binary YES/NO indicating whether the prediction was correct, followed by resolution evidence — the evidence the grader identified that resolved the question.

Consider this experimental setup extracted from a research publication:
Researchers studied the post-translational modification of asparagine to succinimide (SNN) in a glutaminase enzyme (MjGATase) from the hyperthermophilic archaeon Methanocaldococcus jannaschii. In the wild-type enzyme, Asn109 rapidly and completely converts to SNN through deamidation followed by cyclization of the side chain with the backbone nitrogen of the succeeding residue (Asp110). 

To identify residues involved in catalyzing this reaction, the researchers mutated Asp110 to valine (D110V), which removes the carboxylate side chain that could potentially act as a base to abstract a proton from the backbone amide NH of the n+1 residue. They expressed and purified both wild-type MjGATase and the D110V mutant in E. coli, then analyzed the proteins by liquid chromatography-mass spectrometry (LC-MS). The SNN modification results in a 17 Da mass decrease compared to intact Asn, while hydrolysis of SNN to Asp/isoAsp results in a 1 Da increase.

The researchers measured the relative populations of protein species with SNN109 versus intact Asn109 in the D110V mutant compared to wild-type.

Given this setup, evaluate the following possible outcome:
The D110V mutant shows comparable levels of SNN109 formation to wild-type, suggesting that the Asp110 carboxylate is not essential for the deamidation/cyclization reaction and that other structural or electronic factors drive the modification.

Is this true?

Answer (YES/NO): NO